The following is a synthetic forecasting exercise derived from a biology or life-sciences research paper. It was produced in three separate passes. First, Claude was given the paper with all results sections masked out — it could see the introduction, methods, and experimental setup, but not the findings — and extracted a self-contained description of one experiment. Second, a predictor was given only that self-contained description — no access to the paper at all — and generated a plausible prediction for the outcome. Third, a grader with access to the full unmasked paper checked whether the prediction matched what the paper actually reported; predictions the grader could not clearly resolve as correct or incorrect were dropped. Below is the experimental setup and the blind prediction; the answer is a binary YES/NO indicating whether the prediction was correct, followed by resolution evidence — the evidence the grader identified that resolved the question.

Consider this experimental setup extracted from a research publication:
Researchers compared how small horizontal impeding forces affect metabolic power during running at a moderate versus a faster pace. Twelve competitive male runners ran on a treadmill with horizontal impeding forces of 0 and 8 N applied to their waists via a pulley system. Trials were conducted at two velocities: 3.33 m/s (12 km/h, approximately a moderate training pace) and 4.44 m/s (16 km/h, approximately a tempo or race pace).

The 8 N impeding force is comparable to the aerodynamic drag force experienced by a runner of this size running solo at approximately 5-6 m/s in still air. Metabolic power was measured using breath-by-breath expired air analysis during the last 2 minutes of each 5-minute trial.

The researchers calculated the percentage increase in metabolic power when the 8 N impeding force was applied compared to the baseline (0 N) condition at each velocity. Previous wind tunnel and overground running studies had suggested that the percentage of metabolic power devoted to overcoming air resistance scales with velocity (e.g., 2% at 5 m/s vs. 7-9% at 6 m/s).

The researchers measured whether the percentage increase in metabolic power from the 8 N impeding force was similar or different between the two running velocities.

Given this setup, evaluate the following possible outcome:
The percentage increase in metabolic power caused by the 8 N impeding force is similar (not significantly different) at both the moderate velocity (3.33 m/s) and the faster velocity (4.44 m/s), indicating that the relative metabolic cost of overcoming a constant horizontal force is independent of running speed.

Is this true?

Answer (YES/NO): YES